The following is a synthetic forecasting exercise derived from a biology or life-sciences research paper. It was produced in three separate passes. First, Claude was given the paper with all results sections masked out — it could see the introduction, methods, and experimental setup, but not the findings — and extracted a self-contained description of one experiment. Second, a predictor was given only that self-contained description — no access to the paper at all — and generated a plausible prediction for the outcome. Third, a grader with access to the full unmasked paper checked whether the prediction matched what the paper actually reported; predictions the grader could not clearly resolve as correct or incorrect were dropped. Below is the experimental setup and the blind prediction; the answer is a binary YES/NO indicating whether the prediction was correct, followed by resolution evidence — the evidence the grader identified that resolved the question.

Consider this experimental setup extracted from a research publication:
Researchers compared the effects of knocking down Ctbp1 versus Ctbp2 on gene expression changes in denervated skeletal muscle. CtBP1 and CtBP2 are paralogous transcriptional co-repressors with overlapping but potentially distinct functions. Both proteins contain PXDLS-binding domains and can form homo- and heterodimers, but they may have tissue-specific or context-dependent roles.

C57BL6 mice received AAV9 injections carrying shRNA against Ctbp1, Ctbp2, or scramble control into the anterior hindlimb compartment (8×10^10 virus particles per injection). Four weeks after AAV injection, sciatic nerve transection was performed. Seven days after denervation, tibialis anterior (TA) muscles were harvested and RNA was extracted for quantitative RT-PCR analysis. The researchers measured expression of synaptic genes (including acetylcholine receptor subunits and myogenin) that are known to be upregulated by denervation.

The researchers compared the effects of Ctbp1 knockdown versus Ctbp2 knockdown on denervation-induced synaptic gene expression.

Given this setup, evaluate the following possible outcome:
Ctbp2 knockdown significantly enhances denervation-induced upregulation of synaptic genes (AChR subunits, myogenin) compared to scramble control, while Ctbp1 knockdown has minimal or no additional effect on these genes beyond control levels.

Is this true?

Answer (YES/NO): NO